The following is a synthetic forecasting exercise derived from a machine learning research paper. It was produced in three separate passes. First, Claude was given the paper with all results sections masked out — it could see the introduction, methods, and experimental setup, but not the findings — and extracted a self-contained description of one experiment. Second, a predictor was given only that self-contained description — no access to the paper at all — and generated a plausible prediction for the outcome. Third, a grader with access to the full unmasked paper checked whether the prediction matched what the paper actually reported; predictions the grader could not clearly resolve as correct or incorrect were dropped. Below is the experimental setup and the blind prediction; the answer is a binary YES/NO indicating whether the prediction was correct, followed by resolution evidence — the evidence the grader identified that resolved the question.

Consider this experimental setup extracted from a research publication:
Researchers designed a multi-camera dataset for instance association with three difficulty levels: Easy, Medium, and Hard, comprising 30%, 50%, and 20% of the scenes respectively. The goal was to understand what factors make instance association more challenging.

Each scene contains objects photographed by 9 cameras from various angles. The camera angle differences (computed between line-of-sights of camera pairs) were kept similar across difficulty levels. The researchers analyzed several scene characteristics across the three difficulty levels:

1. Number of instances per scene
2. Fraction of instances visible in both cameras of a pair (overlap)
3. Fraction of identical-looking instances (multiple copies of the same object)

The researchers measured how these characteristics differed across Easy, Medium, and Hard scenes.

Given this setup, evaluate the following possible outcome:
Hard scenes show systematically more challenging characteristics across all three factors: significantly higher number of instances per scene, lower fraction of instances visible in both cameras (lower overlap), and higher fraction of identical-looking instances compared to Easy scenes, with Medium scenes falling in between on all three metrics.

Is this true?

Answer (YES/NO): YES